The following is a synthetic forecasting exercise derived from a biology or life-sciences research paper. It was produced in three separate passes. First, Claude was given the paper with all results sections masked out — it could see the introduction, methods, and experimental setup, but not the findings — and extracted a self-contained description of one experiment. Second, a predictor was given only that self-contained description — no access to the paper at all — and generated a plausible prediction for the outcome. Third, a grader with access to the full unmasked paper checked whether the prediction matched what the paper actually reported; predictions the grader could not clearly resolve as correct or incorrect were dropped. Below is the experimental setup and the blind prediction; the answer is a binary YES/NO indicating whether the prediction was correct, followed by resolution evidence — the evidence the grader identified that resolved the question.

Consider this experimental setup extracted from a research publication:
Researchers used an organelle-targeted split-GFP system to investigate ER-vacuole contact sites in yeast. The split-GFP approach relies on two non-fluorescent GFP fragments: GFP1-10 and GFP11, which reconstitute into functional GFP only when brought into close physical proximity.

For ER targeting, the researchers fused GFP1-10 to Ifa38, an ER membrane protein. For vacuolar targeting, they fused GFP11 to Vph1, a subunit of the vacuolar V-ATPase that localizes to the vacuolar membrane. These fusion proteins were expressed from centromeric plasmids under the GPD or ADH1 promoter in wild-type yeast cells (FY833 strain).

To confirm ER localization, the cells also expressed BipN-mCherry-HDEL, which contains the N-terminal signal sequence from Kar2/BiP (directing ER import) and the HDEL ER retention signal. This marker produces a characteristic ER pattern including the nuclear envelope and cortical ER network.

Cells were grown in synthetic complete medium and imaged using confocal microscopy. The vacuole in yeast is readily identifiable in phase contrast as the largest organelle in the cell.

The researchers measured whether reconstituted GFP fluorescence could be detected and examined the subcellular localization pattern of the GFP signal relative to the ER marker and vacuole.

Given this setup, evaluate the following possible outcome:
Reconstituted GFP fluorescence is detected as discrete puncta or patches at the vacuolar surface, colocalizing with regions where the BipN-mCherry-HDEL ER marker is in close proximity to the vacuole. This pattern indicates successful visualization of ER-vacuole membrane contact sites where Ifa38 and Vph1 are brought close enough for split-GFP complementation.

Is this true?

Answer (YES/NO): NO